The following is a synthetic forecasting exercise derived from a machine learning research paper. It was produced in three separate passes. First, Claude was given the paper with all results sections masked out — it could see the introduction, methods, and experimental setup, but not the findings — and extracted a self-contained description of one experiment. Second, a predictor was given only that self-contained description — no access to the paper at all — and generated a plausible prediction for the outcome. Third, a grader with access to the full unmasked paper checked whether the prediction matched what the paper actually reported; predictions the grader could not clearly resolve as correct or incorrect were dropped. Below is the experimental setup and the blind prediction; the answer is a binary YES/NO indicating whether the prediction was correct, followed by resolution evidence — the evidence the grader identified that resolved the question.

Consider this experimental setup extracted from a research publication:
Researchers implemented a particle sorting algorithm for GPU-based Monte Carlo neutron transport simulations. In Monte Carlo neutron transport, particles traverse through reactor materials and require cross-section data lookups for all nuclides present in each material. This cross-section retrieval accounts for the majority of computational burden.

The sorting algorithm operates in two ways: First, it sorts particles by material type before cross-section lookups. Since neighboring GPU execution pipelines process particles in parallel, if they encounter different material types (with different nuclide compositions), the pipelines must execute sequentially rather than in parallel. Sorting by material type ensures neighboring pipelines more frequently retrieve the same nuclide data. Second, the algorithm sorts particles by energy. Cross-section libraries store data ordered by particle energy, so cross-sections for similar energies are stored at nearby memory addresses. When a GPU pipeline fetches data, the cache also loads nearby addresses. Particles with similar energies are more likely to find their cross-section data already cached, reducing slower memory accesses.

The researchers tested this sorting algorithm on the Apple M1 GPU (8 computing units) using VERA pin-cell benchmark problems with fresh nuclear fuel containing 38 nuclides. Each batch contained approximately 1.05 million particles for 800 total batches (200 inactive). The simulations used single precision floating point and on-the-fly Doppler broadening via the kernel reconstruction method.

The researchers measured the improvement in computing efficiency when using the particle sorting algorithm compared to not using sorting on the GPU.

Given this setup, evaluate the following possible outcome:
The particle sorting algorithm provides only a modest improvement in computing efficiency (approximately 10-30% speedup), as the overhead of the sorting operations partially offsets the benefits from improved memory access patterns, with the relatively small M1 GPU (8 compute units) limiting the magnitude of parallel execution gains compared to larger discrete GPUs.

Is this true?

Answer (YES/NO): YES